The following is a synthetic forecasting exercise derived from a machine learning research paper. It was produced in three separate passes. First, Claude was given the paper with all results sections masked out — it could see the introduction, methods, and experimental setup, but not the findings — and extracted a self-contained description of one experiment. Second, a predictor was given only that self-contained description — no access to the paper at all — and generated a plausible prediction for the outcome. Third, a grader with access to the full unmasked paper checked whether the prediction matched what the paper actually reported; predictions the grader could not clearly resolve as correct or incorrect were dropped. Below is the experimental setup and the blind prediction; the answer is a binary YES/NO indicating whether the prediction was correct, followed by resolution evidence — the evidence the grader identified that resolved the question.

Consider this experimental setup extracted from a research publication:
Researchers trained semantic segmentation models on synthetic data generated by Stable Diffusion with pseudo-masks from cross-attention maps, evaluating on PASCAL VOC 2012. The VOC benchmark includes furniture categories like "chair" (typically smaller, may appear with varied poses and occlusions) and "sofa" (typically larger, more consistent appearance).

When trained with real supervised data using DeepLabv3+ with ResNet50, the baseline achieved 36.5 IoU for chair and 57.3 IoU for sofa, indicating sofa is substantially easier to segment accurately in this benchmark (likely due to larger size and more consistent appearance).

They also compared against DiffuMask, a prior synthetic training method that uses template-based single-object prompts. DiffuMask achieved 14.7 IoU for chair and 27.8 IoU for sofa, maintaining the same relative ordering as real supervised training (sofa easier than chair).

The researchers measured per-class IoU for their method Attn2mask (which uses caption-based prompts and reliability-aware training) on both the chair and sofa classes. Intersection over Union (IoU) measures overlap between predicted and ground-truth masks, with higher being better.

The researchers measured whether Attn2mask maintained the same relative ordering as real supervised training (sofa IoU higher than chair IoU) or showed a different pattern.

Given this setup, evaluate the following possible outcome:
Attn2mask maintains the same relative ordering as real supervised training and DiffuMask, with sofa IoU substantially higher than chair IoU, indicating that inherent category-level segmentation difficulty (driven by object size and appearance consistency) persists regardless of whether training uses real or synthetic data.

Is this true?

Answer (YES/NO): NO